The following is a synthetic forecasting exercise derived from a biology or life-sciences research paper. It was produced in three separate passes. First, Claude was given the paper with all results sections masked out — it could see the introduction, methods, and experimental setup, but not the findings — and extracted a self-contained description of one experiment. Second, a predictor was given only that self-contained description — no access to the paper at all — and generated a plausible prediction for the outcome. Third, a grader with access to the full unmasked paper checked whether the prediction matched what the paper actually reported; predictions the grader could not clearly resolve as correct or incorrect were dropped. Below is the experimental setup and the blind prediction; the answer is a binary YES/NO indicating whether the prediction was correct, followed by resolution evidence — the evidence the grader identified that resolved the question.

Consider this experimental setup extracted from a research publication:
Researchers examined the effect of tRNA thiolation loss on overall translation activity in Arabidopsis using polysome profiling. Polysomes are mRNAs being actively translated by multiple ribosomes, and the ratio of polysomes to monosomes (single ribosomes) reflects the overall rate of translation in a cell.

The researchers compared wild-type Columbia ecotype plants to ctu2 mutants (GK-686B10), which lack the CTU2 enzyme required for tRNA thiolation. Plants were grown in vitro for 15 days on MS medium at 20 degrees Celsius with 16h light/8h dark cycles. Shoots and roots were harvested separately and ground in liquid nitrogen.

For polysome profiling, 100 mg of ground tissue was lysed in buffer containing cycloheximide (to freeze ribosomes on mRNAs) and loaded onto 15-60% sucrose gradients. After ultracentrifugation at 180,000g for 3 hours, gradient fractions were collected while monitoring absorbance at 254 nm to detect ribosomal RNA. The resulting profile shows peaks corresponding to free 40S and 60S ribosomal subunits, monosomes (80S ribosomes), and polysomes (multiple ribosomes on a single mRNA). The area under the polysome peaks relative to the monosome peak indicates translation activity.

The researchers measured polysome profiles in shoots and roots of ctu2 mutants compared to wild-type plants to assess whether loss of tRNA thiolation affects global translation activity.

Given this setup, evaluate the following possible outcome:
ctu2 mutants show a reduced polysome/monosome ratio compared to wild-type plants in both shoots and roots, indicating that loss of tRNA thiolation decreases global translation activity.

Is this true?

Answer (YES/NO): NO